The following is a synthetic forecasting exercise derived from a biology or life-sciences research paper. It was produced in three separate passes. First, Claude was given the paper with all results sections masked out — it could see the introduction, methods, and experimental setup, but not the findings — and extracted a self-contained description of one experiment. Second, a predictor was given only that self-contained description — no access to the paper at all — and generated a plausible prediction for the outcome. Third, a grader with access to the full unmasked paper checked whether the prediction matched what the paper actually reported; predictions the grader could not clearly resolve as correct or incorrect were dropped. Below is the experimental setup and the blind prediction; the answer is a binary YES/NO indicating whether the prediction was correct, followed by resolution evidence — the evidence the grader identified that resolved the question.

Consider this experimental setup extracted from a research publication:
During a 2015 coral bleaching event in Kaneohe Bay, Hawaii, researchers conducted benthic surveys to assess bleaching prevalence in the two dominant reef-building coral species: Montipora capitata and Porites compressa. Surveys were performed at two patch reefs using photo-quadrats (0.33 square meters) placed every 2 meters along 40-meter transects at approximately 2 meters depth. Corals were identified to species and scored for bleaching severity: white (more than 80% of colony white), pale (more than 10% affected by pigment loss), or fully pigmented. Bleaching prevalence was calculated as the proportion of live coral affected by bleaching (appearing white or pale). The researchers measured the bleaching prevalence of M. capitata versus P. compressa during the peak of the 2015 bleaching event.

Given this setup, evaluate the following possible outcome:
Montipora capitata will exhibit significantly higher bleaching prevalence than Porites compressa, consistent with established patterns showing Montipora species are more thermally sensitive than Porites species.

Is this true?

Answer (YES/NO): NO